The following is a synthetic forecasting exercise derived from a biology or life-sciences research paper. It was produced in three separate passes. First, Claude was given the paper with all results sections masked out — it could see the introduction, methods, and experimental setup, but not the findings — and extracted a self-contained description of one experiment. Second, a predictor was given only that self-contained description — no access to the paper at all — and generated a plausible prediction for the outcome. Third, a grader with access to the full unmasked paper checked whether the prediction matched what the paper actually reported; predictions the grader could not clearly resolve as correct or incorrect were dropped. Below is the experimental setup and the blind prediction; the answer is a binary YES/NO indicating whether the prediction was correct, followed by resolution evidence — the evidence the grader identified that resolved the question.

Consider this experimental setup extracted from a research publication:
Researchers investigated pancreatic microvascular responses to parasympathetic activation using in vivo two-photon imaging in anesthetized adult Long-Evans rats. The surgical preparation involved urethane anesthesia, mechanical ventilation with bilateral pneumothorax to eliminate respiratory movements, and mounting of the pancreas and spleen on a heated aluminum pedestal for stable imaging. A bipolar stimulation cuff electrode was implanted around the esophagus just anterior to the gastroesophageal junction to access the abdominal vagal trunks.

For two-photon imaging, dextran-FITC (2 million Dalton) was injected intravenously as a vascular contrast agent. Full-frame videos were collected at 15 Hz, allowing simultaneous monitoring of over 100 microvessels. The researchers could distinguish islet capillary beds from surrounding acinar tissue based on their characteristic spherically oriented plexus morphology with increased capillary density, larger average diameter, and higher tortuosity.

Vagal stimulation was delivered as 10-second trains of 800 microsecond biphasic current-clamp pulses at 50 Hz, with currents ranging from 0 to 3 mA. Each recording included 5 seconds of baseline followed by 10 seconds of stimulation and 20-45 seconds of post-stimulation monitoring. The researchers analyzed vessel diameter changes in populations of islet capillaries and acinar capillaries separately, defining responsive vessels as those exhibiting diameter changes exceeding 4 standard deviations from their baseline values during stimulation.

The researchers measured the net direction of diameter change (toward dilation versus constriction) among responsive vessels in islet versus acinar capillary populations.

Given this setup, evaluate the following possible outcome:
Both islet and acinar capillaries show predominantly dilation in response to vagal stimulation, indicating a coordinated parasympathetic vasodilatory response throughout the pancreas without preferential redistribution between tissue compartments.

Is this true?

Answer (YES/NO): NO